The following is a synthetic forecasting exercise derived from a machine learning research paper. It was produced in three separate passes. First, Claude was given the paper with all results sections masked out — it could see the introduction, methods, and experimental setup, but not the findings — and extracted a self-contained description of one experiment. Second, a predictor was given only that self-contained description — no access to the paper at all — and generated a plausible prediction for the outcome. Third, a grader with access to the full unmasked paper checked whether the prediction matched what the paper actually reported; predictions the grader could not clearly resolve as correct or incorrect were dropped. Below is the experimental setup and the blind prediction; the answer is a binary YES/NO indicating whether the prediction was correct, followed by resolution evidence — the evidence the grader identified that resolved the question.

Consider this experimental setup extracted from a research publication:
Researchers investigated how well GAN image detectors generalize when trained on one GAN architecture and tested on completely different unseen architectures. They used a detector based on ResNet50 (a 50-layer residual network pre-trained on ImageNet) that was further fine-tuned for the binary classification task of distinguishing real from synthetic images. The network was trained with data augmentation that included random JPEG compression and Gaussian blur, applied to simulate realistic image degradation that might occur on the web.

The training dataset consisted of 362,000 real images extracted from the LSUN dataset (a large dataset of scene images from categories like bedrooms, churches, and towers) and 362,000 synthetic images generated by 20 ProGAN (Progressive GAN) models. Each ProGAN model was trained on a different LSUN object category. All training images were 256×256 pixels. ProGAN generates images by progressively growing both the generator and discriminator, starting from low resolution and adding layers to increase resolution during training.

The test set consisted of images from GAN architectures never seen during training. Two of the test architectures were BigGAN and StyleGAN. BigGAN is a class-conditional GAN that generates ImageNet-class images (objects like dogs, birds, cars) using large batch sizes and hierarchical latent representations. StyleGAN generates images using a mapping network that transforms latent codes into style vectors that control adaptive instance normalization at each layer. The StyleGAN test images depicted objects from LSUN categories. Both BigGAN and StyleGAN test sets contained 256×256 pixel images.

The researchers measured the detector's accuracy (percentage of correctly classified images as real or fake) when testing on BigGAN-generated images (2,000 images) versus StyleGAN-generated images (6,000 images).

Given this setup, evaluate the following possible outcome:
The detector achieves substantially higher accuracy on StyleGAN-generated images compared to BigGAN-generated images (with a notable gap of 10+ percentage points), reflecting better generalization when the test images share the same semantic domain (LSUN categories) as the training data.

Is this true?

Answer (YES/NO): YES